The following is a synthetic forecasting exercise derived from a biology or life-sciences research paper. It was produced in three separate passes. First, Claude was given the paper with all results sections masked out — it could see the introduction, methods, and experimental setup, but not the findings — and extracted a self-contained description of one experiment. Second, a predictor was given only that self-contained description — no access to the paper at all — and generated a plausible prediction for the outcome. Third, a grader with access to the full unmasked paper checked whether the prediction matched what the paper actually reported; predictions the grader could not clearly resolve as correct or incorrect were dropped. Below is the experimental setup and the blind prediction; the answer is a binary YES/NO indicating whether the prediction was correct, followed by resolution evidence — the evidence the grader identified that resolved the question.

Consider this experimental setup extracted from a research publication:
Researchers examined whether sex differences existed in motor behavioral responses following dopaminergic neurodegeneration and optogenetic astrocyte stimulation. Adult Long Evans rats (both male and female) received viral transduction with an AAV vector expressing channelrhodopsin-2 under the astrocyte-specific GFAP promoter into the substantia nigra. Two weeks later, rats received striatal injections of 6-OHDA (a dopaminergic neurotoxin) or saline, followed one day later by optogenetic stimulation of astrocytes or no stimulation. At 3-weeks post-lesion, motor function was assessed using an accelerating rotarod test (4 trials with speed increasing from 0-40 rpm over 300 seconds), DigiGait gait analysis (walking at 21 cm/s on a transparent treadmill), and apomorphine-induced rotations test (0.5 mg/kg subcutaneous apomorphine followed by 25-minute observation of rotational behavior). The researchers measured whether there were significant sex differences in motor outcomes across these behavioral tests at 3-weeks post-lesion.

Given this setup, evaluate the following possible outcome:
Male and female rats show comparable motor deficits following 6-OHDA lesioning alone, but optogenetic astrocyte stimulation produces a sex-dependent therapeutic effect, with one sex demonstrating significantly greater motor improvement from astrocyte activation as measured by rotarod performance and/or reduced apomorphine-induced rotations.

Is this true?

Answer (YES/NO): NO